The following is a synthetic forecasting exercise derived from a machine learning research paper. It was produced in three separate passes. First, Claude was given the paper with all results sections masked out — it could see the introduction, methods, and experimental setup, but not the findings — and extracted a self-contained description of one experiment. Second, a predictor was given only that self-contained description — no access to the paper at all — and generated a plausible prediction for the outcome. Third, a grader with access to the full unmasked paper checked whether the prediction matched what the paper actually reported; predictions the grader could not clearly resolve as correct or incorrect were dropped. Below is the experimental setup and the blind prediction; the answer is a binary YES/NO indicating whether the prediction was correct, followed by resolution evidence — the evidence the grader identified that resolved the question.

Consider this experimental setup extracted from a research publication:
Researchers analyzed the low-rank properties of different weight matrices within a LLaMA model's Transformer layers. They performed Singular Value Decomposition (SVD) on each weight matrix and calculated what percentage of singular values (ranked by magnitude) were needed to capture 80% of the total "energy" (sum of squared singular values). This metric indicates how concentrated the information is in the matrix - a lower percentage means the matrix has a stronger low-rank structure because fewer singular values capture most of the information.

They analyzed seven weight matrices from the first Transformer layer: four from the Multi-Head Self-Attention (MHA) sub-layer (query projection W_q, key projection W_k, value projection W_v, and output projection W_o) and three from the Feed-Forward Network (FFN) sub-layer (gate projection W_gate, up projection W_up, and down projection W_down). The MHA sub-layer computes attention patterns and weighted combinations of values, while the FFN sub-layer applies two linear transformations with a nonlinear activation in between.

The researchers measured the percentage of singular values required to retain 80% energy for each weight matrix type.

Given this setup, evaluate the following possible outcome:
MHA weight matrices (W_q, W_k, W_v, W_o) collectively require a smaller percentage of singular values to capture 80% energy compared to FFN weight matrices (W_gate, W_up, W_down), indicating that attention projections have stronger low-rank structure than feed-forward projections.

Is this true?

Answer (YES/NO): YES